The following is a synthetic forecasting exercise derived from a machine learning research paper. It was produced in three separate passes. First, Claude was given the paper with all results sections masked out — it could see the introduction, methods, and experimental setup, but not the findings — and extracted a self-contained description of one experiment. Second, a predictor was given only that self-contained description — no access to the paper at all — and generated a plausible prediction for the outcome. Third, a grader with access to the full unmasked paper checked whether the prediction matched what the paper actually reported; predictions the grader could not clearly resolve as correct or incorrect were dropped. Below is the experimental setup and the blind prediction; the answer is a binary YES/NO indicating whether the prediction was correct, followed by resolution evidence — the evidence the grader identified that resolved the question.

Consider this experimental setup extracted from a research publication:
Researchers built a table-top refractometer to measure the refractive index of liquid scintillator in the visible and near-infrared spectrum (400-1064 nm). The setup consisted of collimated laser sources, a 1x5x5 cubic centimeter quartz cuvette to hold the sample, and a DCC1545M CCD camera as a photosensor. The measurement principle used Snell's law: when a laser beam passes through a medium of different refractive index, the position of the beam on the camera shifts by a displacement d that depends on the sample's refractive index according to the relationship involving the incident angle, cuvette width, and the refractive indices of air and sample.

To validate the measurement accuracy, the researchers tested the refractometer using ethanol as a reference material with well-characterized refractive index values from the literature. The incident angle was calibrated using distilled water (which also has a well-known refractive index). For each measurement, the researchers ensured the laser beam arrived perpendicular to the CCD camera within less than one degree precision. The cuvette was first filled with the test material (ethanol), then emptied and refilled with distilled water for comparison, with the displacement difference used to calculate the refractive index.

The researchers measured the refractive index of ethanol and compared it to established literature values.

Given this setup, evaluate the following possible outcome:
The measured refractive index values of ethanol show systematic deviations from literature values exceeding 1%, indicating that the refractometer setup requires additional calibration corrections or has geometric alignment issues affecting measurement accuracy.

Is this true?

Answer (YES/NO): NO